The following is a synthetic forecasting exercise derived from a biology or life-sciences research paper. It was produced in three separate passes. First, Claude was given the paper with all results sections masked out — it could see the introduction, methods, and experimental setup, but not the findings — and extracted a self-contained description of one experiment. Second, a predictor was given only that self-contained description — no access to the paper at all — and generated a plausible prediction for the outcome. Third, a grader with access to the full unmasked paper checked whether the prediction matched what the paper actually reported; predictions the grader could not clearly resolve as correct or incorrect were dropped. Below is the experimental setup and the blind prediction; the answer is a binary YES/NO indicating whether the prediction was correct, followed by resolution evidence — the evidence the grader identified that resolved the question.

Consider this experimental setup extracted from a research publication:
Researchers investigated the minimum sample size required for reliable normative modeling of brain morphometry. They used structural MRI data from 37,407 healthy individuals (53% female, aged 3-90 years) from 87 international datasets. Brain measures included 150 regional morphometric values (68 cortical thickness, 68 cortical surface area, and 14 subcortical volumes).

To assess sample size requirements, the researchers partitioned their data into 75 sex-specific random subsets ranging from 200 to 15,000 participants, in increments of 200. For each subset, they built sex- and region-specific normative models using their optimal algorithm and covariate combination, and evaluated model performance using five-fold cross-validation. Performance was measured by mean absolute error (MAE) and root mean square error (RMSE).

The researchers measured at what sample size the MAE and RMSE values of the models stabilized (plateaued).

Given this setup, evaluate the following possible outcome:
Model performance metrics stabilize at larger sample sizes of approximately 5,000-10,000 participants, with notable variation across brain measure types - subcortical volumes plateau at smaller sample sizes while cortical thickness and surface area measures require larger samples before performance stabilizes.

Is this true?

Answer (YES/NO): NO